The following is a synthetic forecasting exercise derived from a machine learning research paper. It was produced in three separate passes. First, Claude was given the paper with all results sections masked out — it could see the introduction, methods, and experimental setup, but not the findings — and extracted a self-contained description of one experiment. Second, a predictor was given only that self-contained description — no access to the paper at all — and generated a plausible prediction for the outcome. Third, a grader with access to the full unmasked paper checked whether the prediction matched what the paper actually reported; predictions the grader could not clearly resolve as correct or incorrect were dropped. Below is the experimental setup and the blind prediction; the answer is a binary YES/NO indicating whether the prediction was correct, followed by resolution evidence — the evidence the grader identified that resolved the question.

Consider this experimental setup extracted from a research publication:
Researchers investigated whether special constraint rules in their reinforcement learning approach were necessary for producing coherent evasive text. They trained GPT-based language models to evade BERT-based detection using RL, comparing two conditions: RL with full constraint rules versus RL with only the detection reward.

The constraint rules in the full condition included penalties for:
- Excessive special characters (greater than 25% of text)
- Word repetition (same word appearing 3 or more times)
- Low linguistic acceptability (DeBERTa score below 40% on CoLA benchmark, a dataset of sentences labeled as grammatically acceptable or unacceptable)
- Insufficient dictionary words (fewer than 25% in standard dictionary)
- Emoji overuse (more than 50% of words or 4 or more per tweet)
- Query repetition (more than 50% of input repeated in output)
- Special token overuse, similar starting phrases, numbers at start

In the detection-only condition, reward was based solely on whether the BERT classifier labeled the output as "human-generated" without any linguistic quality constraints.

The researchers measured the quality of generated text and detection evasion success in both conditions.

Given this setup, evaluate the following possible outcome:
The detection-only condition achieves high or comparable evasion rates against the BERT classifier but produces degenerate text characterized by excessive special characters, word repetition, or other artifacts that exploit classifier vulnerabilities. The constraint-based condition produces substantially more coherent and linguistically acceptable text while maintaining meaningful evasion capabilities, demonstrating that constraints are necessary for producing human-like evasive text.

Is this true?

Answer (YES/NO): YES